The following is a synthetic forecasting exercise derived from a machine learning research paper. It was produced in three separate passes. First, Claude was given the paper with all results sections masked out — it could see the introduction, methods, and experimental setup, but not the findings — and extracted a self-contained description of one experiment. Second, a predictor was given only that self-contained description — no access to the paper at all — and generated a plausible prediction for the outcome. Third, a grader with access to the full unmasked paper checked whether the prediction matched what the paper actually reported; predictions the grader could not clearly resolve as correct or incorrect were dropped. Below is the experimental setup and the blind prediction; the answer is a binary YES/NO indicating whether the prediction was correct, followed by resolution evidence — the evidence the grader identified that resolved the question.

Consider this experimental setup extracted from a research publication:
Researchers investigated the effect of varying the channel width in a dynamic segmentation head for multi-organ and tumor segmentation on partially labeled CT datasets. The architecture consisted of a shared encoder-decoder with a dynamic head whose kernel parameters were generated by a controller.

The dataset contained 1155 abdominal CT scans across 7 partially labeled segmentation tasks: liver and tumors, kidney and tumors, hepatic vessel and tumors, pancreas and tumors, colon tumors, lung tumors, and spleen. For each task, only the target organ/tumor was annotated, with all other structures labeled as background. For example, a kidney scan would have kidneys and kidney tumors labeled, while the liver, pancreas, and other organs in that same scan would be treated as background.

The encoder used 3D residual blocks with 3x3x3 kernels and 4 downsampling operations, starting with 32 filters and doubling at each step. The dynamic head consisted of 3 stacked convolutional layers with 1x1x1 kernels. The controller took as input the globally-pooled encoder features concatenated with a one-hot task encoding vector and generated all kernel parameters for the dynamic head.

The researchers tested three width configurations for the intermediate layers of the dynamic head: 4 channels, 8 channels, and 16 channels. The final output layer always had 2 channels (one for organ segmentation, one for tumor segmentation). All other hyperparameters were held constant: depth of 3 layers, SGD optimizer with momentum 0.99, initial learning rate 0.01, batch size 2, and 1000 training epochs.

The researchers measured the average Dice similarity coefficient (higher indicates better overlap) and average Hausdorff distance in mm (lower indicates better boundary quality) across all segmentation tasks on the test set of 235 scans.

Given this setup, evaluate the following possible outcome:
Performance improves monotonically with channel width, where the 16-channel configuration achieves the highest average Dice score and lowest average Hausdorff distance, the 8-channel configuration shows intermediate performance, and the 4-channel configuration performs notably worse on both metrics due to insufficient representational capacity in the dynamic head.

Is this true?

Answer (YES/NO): NO